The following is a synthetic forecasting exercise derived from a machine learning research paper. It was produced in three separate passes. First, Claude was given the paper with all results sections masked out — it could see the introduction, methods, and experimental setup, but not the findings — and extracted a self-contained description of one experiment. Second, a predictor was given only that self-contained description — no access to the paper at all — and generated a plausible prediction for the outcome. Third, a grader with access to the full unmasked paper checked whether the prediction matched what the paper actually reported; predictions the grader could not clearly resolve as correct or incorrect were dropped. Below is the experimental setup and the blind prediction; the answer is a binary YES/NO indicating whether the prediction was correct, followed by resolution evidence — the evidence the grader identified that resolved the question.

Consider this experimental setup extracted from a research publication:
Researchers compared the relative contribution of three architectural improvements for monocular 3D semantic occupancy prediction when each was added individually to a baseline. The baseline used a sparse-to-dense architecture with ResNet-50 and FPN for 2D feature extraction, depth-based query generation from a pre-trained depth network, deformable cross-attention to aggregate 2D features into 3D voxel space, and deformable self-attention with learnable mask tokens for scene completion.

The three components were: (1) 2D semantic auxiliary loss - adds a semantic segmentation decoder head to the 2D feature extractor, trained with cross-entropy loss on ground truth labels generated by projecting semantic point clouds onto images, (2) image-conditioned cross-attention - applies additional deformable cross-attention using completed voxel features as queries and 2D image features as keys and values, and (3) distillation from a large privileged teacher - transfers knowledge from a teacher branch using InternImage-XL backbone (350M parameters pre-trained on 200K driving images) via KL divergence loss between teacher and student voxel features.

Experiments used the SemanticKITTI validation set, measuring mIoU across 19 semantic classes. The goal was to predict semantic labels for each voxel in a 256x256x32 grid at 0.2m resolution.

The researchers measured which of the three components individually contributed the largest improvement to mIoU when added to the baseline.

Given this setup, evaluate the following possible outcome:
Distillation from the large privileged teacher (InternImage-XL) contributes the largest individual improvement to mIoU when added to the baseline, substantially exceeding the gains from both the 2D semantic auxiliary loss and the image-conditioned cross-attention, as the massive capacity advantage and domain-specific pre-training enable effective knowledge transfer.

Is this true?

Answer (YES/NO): NO